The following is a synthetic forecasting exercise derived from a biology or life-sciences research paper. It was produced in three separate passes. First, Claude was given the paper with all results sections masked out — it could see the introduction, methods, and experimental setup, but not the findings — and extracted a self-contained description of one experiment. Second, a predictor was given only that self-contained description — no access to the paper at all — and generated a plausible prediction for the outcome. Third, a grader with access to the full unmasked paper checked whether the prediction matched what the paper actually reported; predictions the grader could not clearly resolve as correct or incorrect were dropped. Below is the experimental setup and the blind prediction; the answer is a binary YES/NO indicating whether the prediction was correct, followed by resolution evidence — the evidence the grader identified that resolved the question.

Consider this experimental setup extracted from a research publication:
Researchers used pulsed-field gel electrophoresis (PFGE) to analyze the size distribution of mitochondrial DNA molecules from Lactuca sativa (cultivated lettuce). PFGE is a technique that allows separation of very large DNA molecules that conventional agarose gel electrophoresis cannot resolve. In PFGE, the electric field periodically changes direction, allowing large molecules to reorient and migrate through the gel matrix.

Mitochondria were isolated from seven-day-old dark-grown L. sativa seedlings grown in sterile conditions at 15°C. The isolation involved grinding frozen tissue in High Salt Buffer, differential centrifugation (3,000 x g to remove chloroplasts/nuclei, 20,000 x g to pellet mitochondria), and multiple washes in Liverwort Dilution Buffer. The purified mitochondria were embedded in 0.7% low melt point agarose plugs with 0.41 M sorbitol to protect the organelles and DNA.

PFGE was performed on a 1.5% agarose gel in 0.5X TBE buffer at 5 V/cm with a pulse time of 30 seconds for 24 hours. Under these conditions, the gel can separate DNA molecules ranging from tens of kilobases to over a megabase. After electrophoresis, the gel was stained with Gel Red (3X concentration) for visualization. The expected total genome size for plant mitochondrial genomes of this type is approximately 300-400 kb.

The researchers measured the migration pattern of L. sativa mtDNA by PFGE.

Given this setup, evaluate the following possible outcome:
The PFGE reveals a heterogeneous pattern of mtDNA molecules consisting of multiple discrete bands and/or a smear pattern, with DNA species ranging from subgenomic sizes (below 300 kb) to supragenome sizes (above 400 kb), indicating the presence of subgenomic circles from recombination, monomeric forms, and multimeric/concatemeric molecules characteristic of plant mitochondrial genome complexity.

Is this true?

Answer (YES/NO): NO